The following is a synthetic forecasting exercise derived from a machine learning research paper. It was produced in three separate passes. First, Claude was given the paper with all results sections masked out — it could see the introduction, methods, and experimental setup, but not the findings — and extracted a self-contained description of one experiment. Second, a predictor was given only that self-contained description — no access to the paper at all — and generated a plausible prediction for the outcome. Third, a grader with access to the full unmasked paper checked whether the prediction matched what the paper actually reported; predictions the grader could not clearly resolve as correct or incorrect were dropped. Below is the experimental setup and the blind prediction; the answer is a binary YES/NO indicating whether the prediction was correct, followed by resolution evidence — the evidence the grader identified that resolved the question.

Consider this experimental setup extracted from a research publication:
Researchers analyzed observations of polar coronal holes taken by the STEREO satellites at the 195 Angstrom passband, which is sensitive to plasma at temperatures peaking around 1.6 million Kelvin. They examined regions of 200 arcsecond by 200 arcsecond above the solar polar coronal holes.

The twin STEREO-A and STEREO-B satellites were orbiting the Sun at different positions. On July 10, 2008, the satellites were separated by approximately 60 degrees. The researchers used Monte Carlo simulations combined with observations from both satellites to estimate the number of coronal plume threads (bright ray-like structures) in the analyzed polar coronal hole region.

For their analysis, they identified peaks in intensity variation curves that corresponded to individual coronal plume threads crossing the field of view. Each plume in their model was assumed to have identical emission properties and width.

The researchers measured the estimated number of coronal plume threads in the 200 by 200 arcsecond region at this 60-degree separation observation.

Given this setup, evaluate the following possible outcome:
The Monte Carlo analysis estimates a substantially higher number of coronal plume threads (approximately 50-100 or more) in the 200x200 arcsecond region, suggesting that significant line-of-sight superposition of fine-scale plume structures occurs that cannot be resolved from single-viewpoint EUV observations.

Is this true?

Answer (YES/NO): NO